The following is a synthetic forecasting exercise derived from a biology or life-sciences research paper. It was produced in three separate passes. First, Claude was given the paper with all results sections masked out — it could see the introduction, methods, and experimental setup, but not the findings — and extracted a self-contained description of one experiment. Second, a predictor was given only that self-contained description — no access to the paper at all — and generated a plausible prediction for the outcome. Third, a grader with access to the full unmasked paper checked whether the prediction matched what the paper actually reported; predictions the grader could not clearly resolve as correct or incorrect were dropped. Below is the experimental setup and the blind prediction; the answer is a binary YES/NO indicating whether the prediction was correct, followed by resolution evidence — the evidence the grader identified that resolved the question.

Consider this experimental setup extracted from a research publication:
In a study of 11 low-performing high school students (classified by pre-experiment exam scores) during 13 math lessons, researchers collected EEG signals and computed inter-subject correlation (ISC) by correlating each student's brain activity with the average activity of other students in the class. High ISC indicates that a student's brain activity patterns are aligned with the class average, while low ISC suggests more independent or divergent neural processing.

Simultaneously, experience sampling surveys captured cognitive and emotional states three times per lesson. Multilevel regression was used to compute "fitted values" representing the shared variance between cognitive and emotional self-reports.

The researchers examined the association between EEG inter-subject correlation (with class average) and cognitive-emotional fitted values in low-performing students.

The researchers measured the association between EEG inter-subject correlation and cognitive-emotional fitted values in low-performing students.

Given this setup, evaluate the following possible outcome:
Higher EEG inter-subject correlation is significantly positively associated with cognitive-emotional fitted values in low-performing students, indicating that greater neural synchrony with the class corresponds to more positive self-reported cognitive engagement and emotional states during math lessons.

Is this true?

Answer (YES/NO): NO